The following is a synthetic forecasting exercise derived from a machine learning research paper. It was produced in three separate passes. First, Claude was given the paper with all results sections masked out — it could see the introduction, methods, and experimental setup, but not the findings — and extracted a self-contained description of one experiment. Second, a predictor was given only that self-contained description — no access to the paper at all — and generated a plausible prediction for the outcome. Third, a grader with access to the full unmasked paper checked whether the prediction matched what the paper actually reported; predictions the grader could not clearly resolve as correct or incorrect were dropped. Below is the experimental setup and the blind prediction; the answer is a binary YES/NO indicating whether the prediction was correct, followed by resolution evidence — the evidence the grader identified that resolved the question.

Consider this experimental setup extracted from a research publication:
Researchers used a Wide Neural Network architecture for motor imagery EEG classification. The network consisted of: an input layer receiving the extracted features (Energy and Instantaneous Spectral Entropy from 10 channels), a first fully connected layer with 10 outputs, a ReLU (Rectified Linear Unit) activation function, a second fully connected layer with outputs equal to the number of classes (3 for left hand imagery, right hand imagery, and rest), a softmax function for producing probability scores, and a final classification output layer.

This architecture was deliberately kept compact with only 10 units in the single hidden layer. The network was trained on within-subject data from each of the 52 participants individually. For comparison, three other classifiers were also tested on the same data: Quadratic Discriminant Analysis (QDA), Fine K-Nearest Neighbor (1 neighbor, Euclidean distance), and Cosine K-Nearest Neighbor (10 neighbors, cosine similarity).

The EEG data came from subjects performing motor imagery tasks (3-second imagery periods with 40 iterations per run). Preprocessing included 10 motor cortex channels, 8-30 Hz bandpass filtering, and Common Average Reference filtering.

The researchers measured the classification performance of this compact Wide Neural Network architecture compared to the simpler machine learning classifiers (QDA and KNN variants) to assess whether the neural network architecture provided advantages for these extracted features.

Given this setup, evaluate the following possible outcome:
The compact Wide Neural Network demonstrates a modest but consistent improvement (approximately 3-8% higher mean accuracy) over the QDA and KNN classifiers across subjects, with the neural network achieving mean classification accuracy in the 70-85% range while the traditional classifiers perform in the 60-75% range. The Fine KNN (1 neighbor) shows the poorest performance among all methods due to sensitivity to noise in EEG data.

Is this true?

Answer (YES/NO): NO